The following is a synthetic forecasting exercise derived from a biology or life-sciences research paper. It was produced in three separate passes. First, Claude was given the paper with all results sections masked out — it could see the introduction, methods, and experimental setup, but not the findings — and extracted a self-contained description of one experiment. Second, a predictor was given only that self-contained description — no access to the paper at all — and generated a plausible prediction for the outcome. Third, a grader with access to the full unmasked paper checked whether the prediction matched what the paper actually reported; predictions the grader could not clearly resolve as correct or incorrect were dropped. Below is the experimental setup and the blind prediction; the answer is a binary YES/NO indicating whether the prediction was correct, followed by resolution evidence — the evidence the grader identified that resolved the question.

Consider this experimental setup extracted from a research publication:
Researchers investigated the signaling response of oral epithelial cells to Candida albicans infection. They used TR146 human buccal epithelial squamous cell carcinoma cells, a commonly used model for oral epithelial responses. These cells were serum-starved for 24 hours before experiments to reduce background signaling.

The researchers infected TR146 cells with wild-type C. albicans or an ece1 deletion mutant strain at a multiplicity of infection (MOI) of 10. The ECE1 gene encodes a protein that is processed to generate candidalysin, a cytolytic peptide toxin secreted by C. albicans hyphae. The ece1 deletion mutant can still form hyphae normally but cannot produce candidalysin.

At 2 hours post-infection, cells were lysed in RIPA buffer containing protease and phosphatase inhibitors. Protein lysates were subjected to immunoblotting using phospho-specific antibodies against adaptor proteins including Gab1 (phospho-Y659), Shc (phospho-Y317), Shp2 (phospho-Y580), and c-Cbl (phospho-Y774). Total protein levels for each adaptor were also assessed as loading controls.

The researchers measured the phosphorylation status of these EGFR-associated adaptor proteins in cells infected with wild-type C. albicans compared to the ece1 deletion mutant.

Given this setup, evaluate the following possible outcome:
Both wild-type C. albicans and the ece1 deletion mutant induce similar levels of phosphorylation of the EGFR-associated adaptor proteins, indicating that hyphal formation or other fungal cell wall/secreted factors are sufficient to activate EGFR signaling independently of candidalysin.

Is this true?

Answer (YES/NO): NO